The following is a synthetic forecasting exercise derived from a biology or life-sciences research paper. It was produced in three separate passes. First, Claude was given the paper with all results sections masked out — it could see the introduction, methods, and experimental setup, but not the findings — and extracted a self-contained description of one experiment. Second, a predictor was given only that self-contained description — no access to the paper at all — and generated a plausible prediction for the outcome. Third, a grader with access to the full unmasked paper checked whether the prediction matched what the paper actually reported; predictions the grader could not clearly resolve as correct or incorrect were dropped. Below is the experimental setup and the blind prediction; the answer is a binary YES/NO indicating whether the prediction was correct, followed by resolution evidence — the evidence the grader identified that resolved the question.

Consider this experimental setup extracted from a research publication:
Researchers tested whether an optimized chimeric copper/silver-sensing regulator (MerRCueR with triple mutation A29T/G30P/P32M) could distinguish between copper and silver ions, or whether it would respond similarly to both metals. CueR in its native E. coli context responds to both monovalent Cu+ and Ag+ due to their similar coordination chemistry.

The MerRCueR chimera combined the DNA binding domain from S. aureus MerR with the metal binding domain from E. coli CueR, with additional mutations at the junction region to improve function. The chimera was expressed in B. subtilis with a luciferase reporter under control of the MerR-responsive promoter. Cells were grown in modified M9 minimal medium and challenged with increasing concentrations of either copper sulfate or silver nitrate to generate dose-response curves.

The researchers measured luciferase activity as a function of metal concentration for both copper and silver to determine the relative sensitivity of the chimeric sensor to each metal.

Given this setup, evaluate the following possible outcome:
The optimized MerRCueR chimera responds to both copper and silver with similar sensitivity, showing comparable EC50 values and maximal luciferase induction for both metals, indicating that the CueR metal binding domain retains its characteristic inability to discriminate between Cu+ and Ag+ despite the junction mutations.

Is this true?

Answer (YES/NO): NO